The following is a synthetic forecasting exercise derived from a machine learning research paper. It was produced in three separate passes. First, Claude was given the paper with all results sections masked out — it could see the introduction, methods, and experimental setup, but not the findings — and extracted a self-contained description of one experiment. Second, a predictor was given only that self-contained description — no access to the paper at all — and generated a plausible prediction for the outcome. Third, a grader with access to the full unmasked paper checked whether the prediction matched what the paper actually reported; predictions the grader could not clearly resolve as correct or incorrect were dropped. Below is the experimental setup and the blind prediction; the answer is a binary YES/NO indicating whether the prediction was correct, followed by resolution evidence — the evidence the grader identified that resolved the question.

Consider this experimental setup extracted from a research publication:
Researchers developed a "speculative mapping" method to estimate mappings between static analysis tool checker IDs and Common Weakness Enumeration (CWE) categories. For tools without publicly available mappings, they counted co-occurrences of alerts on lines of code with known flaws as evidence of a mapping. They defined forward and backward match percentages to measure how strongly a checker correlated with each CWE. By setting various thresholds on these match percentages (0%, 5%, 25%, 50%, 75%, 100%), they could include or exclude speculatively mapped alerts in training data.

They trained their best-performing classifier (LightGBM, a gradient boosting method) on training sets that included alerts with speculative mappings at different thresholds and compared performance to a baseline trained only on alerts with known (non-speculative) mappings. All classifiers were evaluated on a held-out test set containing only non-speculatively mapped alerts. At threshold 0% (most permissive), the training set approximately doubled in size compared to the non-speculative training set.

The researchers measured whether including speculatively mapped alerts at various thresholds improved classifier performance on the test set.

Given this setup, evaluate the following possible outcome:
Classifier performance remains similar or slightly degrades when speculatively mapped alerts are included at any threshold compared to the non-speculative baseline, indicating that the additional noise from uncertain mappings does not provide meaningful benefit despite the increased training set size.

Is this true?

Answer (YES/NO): YES